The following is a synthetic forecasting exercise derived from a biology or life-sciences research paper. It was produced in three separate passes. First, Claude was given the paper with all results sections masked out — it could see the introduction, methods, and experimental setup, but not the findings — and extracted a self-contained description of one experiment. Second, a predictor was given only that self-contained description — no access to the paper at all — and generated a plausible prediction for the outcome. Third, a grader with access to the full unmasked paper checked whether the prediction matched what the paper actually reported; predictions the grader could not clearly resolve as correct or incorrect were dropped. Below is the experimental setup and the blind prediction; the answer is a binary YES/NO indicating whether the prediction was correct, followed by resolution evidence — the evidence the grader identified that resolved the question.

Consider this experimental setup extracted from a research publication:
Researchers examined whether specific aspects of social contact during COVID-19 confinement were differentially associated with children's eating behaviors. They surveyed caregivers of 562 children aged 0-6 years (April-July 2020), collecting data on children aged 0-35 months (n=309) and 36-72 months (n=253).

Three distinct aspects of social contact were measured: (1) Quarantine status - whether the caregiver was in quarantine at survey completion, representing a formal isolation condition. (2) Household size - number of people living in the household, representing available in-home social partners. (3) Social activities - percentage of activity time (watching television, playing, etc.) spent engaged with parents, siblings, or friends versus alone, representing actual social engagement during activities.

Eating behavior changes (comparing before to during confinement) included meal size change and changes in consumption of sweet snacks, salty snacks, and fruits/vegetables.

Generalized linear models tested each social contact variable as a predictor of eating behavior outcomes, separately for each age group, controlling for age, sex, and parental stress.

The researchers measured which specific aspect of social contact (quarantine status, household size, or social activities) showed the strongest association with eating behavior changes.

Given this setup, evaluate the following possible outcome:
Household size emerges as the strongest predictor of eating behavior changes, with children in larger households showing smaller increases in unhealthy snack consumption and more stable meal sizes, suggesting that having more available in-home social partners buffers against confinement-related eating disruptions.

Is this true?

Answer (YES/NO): NO